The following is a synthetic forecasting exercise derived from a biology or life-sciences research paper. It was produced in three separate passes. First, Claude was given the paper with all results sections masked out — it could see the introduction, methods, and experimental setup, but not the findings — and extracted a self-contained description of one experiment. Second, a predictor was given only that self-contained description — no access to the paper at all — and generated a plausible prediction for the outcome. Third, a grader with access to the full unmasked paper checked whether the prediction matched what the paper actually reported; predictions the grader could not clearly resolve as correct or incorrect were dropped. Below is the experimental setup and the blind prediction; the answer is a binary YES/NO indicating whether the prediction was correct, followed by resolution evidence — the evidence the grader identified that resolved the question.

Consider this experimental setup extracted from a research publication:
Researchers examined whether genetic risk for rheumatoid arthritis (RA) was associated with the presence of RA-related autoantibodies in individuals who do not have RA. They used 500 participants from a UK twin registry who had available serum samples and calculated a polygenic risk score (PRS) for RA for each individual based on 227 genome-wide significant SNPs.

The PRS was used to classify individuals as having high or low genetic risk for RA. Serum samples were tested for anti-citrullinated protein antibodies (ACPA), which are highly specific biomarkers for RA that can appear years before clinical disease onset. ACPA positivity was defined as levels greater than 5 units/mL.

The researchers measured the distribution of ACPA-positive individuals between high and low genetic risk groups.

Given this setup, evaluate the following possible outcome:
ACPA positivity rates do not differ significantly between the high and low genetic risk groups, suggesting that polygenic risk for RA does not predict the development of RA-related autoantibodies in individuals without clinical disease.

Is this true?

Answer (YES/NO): YES